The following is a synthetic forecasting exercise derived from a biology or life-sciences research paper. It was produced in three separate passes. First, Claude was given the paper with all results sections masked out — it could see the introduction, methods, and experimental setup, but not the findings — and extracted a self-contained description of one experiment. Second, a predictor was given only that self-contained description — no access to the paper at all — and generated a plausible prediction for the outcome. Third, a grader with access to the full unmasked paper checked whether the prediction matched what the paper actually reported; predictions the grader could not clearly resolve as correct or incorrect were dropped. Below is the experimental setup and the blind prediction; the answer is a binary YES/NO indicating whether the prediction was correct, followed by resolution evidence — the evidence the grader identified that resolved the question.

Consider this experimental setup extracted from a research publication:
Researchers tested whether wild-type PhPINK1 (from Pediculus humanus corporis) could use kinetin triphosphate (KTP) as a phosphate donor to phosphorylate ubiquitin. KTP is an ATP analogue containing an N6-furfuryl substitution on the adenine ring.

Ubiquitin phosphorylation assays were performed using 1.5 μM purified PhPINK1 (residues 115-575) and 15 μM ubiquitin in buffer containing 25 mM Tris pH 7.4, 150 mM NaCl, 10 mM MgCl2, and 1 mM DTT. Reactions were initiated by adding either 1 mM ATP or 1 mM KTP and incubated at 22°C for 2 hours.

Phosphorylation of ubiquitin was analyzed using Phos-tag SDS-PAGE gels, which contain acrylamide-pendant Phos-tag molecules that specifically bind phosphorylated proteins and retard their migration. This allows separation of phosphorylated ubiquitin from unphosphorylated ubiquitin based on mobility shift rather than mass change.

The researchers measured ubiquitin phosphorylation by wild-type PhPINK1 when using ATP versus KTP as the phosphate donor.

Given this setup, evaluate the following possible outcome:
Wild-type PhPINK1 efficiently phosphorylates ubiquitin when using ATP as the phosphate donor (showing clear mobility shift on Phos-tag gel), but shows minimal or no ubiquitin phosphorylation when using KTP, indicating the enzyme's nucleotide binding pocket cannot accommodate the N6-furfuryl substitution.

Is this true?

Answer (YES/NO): YES